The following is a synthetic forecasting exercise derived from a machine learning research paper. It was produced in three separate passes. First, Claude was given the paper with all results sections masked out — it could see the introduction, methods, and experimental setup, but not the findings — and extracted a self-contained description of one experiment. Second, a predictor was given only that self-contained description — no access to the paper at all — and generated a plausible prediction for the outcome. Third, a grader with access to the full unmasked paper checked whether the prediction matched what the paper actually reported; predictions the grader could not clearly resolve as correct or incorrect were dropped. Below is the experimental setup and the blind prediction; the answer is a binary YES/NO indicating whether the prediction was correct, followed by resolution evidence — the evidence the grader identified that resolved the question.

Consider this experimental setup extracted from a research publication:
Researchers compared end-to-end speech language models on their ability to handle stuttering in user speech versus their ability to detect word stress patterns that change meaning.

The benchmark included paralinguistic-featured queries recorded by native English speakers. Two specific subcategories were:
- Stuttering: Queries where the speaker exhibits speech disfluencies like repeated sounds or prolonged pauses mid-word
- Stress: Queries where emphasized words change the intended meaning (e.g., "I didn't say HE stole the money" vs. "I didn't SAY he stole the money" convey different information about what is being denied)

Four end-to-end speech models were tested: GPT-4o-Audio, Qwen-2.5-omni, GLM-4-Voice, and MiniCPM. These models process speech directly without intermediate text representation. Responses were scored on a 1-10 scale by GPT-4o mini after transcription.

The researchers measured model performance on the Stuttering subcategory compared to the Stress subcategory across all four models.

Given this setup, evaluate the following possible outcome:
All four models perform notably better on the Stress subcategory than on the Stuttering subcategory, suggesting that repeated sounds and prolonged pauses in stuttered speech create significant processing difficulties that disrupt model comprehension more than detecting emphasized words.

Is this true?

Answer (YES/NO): NO